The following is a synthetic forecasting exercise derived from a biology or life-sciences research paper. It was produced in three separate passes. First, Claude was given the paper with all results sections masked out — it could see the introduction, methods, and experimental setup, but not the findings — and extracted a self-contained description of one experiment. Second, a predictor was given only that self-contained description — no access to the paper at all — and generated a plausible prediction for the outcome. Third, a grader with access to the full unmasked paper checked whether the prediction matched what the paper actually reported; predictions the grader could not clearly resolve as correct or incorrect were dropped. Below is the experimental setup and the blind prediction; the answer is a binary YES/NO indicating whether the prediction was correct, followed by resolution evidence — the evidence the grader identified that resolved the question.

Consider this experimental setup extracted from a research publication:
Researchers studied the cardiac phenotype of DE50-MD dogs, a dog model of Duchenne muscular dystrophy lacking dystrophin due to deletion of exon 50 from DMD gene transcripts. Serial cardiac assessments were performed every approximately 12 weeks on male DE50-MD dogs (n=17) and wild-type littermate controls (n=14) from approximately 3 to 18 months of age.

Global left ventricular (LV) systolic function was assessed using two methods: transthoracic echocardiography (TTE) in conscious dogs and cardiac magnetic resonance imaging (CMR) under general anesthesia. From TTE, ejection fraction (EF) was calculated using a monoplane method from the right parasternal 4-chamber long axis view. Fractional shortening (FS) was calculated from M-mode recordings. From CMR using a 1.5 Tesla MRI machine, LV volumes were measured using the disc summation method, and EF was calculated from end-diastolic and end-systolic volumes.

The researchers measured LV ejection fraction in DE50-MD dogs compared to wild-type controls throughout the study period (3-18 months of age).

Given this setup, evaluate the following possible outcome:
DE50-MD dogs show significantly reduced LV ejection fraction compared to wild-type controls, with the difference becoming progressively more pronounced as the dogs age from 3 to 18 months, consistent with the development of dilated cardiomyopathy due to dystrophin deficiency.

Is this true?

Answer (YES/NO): NO